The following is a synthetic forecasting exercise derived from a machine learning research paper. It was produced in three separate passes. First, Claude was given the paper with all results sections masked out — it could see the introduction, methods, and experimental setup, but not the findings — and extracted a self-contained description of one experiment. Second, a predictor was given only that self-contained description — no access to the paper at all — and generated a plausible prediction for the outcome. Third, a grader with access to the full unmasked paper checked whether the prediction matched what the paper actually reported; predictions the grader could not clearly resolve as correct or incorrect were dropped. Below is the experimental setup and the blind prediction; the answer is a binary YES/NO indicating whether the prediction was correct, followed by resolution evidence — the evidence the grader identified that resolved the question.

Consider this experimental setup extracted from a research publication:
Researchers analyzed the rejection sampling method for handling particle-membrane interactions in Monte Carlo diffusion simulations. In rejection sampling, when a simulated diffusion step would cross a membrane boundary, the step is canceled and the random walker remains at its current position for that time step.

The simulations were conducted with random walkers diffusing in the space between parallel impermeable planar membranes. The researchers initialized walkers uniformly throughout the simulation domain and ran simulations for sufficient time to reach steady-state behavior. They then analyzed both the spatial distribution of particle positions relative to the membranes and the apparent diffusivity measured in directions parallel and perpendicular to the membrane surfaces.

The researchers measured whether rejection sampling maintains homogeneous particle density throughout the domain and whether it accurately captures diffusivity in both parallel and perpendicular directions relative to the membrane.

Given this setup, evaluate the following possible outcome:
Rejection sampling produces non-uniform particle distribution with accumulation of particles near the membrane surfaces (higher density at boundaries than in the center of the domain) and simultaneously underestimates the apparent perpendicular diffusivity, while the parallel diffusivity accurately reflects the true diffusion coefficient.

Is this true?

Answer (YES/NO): NO